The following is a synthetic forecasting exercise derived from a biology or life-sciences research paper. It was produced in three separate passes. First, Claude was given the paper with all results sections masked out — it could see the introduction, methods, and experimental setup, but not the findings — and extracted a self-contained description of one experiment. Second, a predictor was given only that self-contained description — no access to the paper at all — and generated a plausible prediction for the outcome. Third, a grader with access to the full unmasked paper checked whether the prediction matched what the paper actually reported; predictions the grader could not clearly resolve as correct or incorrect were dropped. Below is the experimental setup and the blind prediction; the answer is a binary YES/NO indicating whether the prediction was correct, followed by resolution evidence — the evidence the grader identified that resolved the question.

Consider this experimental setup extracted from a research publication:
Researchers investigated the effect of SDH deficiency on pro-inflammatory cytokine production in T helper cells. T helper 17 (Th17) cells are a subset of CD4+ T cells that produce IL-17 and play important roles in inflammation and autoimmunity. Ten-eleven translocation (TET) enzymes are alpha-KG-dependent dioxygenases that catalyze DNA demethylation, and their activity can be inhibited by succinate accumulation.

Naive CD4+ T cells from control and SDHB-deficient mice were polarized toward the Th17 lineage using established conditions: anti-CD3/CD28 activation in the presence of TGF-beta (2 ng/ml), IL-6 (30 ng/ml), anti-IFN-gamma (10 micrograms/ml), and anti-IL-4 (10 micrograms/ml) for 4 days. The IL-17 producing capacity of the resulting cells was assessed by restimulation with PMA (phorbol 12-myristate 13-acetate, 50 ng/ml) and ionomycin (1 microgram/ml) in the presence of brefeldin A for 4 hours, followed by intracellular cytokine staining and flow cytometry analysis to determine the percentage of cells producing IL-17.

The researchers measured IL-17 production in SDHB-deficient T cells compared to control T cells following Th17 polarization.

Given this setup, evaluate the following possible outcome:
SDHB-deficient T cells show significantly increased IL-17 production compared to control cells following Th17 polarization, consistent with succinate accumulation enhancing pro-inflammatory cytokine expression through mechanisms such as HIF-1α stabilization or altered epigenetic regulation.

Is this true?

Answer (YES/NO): NO